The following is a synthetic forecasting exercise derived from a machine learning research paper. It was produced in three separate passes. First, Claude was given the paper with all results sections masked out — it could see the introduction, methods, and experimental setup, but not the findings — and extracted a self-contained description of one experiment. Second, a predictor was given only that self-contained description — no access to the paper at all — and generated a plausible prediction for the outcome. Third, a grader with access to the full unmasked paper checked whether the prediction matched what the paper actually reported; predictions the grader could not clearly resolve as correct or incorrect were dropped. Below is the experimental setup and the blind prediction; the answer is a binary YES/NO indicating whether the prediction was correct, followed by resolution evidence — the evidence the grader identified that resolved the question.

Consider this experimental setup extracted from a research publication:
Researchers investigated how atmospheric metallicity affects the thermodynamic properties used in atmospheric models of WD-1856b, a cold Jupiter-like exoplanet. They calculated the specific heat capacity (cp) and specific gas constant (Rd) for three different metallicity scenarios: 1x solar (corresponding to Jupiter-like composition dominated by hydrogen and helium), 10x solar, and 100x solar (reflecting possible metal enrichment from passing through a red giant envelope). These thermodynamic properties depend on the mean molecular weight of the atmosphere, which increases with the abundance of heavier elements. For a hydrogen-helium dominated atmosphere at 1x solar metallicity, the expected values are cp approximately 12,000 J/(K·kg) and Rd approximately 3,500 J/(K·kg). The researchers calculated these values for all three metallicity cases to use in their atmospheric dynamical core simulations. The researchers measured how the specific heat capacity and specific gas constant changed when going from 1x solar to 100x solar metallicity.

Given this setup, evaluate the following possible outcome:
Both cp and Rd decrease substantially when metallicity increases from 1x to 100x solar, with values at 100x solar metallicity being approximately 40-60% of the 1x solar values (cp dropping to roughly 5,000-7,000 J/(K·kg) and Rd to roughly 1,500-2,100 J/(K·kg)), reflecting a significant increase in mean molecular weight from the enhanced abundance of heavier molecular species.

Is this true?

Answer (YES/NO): NO